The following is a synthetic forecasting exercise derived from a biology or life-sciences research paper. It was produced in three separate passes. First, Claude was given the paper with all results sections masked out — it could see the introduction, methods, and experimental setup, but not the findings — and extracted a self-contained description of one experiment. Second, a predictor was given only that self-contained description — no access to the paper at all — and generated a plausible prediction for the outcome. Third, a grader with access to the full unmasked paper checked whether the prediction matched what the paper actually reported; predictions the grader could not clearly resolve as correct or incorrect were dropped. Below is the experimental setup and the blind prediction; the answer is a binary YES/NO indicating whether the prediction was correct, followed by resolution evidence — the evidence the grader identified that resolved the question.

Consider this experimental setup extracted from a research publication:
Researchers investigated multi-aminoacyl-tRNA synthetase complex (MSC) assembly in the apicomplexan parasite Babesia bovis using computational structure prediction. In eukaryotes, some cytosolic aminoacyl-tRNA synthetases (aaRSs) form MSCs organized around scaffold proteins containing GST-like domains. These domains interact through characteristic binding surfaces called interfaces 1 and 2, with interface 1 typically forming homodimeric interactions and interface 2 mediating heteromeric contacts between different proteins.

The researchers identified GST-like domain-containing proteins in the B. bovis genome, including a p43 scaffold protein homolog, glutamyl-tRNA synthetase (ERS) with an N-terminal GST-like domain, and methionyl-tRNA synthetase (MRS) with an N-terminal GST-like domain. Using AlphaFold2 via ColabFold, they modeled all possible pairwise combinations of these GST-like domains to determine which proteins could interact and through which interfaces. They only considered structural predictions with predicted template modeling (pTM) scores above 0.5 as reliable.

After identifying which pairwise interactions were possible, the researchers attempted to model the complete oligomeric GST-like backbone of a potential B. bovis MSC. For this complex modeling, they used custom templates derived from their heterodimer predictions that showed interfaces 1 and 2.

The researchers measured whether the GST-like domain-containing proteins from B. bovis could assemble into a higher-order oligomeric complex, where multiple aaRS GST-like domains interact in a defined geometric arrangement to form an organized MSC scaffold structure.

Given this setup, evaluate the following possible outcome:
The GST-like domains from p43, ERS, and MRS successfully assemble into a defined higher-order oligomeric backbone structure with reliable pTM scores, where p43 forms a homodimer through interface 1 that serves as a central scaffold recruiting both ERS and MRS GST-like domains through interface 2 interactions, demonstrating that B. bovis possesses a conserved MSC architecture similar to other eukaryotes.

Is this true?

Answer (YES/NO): NO